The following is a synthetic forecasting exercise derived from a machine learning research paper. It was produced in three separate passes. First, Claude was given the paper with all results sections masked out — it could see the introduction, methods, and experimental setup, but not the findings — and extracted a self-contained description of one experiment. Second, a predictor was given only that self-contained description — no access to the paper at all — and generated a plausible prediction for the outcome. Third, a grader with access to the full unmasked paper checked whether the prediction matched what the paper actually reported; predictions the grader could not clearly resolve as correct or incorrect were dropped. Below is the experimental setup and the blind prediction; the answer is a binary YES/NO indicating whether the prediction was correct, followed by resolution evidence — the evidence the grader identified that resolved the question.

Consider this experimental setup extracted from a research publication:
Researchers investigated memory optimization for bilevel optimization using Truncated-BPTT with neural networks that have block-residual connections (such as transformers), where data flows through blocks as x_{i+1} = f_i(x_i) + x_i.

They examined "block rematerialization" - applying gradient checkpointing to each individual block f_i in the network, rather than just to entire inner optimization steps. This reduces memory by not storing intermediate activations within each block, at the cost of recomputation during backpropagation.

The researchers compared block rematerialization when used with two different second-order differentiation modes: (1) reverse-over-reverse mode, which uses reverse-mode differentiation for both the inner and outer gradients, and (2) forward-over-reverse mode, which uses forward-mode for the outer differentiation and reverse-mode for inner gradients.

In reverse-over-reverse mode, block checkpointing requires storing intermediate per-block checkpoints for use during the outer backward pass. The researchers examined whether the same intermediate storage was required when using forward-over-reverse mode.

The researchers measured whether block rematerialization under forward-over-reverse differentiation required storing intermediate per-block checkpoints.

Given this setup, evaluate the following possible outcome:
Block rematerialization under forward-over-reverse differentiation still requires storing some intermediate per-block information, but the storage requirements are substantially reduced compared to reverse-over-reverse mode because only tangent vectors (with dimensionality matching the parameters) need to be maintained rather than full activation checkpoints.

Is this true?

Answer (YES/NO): NO